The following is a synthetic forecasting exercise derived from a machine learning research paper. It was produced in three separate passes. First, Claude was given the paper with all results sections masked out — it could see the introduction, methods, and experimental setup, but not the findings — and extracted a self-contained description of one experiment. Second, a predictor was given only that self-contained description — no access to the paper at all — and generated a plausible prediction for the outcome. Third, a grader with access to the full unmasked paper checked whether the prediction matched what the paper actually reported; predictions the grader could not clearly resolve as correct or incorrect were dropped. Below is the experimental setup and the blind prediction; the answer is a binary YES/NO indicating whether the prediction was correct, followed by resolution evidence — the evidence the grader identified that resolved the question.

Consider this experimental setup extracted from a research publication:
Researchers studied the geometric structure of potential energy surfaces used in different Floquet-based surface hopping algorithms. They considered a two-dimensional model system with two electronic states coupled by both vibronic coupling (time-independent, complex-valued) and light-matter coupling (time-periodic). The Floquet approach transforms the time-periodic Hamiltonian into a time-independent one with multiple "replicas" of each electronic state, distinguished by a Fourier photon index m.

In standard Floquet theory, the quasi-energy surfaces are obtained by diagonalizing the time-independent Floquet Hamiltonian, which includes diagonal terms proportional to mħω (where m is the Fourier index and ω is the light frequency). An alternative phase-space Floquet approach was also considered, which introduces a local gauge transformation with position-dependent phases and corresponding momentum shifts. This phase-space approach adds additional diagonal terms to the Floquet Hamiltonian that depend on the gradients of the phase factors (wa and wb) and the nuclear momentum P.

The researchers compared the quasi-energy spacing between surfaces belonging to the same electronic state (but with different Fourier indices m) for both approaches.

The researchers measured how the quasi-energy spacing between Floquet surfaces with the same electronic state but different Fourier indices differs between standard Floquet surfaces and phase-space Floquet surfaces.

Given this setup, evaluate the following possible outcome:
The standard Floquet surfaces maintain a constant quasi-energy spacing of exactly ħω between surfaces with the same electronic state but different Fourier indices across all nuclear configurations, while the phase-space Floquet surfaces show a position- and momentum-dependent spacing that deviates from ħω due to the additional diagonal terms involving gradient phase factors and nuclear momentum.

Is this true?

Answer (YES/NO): NO